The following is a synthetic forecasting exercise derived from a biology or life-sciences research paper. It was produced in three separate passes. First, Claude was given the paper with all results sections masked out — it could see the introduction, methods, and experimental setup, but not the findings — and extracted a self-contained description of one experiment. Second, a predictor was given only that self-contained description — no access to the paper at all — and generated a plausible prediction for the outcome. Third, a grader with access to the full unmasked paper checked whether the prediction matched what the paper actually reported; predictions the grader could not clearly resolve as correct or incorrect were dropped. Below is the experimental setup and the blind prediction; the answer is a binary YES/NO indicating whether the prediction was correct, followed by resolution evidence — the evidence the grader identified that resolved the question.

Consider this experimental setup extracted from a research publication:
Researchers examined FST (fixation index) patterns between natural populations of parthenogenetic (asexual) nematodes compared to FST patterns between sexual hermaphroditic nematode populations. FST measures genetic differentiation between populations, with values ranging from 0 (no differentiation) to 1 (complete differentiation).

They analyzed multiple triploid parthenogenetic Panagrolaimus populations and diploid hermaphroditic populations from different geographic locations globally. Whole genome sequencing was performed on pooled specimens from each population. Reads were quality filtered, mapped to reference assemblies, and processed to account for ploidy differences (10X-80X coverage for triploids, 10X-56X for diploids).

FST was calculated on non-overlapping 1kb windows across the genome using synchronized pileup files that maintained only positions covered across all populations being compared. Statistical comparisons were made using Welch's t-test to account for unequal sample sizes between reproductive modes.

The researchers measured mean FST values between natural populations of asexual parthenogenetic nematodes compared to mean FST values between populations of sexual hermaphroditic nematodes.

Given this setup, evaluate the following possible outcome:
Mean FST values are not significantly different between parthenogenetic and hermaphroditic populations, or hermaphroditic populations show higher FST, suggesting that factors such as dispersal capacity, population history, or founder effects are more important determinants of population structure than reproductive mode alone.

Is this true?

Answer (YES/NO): YES